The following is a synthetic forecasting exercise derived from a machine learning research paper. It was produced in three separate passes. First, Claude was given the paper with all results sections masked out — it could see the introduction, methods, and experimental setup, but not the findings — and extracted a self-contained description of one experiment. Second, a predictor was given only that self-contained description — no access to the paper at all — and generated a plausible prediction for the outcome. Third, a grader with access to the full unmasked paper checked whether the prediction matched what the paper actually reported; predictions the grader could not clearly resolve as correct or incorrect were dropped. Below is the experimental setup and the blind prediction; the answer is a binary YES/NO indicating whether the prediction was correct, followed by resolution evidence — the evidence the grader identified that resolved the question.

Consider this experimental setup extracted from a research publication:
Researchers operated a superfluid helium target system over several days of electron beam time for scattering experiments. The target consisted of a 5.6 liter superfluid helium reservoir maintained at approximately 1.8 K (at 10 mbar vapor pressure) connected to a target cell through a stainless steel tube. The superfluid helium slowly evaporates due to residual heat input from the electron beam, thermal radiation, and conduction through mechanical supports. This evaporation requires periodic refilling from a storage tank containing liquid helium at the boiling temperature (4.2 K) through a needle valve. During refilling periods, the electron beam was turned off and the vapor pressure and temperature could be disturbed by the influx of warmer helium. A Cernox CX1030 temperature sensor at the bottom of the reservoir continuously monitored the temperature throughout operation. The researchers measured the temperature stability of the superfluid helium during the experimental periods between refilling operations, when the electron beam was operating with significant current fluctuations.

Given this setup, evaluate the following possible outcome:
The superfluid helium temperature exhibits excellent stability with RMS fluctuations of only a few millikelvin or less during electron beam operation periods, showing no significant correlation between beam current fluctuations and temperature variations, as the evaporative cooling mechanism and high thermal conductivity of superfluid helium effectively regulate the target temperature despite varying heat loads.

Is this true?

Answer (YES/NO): NO